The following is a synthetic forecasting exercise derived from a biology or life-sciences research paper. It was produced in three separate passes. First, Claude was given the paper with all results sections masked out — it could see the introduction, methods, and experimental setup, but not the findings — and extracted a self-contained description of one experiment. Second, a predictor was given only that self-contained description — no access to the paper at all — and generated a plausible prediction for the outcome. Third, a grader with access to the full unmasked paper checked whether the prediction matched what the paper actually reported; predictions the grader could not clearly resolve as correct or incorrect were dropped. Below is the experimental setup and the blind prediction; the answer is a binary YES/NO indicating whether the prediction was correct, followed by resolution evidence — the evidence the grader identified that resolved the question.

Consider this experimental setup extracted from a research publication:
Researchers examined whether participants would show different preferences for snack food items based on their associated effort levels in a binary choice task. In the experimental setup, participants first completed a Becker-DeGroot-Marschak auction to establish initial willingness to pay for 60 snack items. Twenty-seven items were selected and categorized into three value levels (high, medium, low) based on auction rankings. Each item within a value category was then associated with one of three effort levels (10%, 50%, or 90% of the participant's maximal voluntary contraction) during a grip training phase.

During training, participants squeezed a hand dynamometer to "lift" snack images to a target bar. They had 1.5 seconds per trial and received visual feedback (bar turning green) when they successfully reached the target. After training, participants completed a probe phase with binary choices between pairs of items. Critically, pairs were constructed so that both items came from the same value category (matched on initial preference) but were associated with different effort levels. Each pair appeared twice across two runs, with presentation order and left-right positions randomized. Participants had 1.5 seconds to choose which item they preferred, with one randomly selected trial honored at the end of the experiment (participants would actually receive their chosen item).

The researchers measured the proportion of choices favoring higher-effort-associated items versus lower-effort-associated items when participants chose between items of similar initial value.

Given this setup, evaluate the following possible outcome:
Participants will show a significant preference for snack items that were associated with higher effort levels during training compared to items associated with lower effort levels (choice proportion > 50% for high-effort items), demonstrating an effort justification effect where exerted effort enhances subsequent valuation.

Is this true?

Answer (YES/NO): NO